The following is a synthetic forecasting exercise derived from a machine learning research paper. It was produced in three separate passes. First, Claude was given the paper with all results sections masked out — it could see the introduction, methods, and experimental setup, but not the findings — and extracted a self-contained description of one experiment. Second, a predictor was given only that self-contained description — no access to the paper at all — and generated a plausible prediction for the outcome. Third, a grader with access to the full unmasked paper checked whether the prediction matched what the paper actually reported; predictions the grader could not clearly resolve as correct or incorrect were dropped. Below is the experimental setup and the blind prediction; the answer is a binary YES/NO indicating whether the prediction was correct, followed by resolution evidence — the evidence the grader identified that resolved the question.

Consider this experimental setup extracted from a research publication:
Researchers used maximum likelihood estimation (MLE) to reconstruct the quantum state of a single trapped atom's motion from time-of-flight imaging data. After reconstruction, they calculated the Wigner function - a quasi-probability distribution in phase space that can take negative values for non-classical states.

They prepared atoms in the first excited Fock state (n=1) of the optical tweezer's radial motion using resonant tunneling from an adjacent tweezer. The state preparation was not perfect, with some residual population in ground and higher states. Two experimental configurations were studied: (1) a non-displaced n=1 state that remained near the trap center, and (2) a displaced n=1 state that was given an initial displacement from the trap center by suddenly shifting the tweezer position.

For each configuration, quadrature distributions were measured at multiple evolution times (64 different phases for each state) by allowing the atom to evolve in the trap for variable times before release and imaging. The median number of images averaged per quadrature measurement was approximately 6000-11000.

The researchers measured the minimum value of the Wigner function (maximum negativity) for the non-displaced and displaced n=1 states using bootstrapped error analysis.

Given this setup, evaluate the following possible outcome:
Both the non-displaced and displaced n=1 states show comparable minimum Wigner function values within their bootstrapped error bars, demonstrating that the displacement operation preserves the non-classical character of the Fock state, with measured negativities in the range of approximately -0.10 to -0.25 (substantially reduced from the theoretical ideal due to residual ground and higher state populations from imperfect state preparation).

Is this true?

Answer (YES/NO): NO